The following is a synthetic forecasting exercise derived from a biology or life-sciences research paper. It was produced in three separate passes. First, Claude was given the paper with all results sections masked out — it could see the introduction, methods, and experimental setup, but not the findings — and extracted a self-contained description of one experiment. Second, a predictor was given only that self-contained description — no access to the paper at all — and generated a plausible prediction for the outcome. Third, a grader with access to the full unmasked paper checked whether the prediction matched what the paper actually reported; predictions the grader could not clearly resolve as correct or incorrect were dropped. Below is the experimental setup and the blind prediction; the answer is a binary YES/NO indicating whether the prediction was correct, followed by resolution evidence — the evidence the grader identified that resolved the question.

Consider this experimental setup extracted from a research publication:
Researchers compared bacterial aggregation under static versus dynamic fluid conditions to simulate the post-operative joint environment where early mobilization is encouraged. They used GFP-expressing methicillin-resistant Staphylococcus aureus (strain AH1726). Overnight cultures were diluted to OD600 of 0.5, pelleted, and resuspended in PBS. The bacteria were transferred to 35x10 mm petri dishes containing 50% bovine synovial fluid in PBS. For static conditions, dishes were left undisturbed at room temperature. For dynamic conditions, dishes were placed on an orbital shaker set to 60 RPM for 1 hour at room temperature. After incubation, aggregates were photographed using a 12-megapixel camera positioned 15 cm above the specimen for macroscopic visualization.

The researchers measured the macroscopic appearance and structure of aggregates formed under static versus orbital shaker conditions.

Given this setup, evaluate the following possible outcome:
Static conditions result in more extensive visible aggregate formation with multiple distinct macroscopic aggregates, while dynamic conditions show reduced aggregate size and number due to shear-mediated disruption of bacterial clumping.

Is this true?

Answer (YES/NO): NO